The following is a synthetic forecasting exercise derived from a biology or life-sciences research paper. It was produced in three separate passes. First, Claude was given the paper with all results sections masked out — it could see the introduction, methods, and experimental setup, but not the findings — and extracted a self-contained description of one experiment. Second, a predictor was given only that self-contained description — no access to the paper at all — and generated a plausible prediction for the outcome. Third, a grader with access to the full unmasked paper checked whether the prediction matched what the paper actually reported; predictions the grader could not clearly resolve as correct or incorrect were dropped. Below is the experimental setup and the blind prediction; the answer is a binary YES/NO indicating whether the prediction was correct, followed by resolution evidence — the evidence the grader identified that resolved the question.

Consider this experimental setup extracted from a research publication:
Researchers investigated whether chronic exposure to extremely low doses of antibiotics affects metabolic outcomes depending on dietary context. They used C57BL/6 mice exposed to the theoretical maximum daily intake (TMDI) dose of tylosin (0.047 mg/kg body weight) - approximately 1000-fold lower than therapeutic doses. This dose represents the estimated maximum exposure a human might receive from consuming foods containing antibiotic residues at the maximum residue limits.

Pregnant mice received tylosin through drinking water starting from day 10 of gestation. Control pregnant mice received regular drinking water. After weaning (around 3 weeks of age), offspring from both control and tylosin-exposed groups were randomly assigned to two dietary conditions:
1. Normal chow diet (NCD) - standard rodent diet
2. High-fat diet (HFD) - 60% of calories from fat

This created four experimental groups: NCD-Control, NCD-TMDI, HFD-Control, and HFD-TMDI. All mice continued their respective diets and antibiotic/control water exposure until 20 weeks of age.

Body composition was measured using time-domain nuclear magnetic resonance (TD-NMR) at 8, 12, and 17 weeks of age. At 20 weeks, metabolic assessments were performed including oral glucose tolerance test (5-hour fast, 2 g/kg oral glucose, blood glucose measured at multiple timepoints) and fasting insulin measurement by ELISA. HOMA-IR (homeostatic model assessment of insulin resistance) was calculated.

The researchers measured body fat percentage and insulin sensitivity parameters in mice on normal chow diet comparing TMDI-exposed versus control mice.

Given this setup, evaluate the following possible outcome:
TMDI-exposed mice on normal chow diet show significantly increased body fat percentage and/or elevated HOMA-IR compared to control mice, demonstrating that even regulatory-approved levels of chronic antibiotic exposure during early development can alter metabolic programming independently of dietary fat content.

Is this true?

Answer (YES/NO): NO